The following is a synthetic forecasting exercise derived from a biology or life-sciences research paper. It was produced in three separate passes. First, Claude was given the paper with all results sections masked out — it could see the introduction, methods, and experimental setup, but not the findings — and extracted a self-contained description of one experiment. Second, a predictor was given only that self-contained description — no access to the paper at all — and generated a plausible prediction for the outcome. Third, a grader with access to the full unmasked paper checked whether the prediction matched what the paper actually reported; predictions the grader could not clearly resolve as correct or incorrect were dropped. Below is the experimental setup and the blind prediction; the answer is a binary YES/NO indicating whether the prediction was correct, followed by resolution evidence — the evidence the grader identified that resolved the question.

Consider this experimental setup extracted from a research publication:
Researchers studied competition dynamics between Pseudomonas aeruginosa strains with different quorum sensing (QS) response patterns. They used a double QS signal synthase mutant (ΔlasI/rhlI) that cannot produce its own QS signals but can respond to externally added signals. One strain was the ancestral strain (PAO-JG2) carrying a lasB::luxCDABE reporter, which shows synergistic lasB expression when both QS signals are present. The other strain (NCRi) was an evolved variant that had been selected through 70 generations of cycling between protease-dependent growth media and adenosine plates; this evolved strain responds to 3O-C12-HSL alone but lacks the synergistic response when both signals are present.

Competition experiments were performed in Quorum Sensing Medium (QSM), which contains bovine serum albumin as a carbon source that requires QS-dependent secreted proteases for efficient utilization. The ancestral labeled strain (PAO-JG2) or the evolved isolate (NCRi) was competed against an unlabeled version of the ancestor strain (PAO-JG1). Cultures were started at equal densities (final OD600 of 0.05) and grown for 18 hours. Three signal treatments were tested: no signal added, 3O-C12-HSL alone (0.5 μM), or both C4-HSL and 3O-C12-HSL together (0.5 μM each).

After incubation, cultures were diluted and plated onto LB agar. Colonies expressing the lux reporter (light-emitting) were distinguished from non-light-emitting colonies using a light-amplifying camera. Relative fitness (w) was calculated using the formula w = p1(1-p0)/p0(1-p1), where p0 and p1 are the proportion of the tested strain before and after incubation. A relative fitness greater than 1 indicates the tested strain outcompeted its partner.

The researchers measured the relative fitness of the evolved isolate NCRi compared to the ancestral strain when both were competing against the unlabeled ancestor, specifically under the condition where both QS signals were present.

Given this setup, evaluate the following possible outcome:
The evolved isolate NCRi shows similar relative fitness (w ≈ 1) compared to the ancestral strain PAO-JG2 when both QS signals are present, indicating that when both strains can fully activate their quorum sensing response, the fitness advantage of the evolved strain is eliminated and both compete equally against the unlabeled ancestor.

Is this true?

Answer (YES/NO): NO